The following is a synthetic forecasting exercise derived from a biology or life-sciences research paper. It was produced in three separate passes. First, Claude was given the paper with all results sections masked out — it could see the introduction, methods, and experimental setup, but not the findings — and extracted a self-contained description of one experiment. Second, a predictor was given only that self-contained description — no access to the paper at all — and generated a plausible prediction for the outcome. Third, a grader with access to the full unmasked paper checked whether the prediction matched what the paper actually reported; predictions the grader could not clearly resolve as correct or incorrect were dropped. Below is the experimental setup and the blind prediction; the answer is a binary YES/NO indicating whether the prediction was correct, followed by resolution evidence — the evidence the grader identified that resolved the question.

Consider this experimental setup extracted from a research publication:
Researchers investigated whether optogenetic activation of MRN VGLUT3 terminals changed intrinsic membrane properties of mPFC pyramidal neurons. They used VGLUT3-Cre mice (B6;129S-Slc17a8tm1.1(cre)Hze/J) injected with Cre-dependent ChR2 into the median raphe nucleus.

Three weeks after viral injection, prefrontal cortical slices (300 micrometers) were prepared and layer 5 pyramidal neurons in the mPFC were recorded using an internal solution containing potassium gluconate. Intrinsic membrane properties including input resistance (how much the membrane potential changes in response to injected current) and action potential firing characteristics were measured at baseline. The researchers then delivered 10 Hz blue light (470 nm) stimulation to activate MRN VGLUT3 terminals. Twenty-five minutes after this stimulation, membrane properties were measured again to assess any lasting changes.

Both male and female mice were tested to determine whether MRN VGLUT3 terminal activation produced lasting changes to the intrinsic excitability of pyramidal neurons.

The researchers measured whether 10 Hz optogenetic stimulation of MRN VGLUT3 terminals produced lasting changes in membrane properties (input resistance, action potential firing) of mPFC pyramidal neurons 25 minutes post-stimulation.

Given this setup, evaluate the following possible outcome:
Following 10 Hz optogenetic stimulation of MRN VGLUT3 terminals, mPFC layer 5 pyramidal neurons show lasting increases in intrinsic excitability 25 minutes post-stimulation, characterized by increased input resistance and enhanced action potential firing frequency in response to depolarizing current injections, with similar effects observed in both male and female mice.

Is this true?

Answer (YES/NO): NO